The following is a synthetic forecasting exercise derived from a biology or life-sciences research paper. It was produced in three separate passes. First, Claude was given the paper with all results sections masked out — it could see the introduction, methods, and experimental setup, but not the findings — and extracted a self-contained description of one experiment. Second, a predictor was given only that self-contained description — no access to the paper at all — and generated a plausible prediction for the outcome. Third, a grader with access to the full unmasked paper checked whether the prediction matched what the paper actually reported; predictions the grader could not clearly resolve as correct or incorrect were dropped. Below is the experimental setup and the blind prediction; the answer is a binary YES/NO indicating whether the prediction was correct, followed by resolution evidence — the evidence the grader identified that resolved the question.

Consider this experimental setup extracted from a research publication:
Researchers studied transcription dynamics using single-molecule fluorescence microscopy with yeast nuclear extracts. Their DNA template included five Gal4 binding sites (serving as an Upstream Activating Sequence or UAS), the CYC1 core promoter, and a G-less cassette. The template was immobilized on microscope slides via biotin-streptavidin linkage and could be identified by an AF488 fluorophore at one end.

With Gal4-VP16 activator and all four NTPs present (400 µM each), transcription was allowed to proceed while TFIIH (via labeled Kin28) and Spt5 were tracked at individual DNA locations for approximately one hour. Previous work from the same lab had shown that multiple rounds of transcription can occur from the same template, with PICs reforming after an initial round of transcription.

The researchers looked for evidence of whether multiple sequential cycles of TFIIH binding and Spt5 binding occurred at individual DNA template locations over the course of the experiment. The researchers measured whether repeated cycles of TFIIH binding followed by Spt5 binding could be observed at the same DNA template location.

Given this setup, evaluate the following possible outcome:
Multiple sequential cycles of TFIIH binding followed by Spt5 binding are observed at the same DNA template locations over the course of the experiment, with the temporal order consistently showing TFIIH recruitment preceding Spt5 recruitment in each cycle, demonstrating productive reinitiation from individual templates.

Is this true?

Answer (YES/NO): YES